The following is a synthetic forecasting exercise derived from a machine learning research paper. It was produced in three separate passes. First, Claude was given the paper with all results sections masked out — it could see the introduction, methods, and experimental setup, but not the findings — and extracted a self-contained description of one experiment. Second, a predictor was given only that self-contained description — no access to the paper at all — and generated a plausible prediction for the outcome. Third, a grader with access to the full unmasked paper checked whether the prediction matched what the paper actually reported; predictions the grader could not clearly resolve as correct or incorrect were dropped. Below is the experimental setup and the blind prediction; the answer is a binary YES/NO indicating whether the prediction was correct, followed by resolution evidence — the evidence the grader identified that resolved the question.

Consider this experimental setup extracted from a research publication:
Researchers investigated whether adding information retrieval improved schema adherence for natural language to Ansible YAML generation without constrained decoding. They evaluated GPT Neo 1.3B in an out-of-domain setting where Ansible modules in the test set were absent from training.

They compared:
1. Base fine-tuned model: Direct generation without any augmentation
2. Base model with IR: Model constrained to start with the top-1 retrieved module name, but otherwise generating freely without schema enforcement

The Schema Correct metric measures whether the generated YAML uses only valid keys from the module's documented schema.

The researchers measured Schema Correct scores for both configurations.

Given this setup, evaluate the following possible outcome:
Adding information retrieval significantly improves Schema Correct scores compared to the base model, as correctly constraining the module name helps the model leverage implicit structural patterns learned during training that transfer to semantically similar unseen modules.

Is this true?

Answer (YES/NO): YES